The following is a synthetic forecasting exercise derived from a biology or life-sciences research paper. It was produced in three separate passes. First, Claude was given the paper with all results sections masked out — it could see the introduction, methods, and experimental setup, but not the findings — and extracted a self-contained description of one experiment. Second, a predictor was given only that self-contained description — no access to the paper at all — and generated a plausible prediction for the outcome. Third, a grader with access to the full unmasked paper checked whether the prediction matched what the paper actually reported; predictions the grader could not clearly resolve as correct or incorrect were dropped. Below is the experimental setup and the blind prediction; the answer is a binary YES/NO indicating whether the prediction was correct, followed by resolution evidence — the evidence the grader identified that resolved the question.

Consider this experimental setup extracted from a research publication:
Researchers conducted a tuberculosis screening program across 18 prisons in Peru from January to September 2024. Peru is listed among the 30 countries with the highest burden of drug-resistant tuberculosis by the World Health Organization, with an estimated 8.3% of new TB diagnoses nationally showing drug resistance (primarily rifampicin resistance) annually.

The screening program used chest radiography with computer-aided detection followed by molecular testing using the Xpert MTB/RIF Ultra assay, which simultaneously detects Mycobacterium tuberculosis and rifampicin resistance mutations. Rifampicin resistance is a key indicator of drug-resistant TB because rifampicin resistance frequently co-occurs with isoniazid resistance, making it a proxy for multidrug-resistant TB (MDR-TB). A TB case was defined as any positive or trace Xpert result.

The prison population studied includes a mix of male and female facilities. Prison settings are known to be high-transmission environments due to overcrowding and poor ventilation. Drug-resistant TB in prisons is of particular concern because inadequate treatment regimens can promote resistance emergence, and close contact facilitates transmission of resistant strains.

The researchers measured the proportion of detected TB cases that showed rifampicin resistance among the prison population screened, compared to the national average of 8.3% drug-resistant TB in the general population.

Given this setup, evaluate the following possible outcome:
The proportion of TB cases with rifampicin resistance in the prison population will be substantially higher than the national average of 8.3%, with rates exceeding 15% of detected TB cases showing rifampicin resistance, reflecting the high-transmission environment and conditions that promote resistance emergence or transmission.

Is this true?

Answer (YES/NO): NO